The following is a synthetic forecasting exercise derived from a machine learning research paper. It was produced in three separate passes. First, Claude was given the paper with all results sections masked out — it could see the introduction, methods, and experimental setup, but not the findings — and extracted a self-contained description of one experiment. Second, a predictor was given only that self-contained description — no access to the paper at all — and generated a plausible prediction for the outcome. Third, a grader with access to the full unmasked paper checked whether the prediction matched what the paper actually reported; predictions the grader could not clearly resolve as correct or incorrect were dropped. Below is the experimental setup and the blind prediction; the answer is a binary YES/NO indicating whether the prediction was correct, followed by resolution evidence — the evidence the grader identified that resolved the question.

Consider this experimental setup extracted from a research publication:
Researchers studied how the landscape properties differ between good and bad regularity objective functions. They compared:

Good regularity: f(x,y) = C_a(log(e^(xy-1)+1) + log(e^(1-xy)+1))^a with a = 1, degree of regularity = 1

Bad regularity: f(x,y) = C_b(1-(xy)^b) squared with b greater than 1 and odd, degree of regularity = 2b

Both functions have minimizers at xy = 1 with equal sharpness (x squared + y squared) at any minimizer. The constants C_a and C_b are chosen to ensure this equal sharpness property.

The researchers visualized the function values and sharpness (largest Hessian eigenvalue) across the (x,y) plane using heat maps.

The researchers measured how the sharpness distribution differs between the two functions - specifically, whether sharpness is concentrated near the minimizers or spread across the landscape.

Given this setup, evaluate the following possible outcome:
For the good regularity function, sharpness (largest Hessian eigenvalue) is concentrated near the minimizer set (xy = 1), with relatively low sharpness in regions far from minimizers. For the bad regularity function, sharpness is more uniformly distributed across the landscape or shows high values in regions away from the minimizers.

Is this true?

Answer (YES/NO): YES